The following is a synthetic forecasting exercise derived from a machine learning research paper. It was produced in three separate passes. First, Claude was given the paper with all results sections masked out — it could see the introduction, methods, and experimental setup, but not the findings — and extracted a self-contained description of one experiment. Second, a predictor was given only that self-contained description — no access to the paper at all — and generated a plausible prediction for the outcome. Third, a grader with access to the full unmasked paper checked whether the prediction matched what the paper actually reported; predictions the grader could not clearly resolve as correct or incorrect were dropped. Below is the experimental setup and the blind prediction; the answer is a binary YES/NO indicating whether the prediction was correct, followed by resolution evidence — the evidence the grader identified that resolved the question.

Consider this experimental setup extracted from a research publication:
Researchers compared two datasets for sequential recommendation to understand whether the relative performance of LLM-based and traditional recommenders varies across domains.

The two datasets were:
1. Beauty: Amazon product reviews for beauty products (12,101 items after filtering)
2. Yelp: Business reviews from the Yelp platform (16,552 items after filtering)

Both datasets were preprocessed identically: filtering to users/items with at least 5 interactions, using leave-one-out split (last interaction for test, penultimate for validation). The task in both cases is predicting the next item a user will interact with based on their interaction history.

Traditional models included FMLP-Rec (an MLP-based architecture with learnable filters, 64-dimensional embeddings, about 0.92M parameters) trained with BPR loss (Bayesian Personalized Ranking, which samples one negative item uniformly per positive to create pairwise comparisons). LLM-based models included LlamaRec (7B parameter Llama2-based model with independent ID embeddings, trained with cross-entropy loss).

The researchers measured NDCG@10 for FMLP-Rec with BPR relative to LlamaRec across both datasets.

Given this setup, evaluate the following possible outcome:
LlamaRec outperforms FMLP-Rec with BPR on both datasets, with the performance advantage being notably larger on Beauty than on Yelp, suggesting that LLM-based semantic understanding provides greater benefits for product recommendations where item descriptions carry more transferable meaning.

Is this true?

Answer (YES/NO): NO